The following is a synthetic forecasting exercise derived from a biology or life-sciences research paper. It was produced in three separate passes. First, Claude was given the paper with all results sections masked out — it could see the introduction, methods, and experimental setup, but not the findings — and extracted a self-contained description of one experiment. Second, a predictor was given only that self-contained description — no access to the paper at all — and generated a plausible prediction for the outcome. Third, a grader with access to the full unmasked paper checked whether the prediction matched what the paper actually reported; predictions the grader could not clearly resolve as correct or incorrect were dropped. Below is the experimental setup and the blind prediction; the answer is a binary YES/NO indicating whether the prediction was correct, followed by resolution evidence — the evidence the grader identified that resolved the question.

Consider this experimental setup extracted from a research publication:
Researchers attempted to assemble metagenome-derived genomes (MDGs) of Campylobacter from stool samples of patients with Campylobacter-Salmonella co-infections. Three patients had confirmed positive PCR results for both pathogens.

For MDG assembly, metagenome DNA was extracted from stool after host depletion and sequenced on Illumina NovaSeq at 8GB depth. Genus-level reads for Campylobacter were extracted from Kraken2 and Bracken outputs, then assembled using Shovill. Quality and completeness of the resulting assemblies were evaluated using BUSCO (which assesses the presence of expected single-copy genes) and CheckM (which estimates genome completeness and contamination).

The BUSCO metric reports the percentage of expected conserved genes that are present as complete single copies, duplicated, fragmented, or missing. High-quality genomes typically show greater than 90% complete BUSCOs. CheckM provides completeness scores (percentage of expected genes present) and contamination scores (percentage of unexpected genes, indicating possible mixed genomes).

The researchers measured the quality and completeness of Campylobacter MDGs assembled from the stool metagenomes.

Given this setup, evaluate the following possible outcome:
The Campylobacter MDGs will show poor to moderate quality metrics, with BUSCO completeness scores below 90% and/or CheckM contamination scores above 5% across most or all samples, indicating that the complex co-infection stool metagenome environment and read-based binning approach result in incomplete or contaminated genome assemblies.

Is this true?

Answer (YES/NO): YES